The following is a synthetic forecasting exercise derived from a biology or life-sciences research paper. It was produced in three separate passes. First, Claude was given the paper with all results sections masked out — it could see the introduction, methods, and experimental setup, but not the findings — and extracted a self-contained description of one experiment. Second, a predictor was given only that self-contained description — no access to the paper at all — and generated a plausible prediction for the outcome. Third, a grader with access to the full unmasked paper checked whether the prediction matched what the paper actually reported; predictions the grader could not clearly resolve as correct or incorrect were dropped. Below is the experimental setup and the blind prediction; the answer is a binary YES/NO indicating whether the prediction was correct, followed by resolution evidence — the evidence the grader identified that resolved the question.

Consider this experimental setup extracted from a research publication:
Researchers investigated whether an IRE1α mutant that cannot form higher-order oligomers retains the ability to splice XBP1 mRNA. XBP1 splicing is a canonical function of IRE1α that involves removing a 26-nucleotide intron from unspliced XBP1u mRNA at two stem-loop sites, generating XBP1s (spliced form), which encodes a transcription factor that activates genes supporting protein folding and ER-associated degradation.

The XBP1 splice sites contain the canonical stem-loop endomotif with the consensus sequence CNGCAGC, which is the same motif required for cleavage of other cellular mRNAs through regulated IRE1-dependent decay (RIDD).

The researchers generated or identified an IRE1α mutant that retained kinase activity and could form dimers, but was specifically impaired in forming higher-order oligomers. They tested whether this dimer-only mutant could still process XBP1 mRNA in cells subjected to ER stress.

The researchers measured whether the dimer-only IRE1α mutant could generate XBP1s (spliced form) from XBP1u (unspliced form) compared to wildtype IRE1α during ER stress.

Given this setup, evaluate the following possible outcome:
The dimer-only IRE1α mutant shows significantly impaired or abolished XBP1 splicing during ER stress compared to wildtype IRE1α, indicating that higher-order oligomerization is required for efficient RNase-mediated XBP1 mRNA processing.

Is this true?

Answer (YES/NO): NO